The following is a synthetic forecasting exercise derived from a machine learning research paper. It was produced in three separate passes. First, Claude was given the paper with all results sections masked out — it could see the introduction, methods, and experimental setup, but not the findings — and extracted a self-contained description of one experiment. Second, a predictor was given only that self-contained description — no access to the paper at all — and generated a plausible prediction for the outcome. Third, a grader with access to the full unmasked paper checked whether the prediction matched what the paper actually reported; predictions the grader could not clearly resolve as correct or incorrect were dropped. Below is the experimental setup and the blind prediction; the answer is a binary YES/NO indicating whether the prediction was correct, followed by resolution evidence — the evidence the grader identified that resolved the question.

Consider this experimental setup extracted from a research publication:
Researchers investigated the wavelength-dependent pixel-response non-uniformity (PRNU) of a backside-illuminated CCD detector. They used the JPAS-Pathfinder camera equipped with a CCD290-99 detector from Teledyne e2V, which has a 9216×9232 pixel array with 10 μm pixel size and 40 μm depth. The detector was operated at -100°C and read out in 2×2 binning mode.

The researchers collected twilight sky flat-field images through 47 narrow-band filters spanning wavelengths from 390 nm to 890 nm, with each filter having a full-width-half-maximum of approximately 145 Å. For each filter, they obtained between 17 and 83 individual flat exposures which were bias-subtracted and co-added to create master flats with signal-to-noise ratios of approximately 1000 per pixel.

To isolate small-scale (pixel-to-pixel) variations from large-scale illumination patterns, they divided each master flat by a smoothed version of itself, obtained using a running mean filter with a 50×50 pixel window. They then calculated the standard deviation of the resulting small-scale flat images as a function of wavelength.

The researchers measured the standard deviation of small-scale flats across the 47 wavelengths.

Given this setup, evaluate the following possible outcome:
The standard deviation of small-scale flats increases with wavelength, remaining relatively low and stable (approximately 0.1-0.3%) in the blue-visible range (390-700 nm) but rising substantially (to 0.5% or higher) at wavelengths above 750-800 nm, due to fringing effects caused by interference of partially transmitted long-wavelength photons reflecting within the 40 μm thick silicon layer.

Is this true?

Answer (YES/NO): NO